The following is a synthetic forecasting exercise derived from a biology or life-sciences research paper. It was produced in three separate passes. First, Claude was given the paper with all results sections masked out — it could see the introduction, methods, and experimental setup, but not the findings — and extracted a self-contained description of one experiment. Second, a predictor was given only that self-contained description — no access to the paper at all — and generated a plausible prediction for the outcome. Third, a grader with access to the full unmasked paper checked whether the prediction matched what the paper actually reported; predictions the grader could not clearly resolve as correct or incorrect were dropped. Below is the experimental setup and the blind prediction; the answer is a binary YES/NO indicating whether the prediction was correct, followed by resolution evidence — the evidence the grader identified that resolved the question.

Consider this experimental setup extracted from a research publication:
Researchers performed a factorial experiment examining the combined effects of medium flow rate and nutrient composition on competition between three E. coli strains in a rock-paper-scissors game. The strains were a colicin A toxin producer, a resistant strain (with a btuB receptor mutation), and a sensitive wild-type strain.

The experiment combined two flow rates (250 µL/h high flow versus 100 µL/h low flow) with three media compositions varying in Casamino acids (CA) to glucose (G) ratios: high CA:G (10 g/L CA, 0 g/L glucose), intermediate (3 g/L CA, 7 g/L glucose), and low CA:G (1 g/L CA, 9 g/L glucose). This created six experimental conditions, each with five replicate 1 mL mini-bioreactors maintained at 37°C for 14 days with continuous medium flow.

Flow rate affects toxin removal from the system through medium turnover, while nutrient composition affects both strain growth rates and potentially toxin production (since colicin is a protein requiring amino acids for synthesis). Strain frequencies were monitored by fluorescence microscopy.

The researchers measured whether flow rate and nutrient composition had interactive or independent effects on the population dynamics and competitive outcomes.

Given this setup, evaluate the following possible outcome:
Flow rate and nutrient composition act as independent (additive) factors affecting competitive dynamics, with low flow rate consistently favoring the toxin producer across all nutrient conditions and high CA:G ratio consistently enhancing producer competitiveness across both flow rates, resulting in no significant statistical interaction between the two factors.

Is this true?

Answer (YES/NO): NO